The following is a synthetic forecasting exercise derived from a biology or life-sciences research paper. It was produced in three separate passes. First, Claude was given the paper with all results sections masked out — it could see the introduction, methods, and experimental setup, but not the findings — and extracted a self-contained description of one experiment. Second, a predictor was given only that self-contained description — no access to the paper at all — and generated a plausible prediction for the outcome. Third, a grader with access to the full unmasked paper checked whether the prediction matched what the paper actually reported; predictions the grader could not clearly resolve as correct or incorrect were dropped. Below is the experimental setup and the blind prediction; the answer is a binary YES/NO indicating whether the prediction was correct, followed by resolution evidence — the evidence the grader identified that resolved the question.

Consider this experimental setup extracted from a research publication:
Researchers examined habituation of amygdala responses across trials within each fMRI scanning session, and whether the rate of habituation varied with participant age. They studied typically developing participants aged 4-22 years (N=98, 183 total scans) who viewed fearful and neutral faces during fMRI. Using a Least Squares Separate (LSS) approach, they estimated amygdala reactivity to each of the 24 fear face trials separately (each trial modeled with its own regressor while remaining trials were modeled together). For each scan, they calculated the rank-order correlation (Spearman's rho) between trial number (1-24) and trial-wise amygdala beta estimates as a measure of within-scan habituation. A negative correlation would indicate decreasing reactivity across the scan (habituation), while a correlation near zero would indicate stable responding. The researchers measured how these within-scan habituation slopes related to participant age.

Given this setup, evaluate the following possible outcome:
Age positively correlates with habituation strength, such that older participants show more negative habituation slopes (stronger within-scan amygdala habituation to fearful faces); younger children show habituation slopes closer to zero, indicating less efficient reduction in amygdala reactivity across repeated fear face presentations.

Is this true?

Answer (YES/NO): NO